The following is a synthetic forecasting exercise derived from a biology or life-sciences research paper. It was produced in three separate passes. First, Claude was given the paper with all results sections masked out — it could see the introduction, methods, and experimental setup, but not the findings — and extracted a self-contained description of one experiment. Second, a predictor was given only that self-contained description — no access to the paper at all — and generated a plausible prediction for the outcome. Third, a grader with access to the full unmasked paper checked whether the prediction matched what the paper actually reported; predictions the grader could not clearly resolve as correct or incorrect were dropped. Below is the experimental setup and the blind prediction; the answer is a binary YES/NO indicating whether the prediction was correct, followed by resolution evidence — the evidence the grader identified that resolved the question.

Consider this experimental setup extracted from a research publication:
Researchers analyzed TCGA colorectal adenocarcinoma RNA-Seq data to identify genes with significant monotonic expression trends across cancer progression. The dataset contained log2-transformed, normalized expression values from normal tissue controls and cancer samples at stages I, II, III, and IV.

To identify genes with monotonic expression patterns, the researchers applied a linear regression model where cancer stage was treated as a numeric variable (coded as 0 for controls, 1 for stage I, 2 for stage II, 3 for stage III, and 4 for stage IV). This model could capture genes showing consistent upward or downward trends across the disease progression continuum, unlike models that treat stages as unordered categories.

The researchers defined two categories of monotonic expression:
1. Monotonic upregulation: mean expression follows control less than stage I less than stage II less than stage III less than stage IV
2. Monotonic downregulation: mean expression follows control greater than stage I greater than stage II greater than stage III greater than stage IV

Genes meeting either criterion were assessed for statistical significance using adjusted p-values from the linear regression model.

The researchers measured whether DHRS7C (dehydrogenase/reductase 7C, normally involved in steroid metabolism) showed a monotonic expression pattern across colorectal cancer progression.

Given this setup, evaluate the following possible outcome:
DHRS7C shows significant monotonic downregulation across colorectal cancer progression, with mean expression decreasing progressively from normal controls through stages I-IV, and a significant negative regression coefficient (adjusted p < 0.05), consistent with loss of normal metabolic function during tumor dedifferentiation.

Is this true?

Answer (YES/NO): YES